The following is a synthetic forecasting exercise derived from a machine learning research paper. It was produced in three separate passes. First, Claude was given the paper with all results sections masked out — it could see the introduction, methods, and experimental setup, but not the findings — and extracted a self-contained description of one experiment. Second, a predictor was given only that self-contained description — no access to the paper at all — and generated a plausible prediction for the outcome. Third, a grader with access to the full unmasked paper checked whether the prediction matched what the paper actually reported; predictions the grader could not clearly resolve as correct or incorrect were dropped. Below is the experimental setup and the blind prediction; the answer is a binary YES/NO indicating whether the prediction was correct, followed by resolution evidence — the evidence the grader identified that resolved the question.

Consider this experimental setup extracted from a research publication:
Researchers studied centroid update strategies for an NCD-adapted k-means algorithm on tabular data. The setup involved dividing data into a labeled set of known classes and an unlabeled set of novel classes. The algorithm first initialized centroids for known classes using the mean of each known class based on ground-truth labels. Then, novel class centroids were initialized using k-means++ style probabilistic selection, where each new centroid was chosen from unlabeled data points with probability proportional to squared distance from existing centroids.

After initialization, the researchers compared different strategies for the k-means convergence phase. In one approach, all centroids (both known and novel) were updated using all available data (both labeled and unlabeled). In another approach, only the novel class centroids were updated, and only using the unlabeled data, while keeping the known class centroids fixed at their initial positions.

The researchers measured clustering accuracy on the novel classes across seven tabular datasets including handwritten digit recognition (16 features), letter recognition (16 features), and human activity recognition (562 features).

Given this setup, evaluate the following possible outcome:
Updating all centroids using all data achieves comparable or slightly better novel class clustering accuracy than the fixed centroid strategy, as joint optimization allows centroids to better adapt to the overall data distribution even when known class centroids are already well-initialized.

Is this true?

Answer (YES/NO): NO